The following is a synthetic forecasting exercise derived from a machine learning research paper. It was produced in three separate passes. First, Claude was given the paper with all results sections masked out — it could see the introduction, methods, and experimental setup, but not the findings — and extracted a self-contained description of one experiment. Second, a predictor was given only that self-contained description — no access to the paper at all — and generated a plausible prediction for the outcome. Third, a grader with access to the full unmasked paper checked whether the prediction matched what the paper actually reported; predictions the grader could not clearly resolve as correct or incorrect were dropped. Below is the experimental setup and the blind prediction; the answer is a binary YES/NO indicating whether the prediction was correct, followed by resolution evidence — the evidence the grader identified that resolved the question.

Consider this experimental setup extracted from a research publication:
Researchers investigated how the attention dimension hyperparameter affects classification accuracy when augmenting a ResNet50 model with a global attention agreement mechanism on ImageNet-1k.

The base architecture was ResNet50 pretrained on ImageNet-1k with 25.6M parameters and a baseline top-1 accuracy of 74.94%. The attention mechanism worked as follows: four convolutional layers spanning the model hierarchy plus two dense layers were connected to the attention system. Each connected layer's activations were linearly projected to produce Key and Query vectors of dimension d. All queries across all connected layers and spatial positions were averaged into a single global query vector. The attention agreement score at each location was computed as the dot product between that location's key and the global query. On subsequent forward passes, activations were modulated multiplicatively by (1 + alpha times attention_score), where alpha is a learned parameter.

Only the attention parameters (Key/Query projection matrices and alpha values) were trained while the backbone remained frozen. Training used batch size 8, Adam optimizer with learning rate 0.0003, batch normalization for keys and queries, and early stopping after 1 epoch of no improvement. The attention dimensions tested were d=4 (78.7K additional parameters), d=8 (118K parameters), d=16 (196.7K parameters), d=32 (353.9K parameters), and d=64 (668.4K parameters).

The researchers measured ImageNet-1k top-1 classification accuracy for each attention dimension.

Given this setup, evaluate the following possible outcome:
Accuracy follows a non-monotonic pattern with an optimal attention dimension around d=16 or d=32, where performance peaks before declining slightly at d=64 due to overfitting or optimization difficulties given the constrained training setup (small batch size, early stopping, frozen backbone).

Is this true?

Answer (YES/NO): NO